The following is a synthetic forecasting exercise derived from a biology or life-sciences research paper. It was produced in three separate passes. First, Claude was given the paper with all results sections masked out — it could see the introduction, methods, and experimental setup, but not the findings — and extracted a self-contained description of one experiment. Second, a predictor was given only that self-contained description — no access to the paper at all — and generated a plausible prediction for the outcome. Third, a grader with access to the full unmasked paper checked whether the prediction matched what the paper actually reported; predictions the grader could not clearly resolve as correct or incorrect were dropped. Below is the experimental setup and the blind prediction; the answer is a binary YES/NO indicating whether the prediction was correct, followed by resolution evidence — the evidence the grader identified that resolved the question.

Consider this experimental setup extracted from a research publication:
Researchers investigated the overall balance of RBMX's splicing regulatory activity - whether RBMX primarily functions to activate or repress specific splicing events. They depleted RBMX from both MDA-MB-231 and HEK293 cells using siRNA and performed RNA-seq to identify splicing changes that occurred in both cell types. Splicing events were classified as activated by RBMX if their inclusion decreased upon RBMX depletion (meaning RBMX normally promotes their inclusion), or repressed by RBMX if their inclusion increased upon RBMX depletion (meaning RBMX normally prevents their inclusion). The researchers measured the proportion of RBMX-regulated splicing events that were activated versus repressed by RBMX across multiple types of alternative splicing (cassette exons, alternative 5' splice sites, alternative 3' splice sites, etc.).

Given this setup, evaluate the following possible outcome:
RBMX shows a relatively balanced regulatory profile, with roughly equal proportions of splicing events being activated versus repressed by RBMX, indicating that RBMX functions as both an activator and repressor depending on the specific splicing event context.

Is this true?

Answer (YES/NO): NO